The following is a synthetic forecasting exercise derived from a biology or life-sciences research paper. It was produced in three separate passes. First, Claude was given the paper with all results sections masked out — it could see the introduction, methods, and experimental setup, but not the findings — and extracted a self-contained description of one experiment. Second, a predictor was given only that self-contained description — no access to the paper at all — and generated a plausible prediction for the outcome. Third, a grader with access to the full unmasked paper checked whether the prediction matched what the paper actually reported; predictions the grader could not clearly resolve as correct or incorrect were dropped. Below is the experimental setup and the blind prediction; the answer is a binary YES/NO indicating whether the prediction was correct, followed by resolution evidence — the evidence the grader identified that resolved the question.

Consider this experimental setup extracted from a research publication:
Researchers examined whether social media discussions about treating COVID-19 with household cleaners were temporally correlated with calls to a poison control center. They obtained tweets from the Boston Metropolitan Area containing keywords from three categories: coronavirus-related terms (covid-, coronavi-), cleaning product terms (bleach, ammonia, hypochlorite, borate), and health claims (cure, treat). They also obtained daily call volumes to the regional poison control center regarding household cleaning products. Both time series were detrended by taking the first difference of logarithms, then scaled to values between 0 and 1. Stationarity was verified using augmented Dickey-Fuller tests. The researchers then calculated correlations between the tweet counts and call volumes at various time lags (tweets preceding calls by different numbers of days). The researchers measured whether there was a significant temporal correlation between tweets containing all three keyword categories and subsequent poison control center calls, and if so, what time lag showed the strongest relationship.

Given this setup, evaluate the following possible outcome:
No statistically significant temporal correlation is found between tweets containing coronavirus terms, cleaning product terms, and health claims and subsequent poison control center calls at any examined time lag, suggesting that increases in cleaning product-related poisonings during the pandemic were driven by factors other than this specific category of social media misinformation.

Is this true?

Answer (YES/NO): NO